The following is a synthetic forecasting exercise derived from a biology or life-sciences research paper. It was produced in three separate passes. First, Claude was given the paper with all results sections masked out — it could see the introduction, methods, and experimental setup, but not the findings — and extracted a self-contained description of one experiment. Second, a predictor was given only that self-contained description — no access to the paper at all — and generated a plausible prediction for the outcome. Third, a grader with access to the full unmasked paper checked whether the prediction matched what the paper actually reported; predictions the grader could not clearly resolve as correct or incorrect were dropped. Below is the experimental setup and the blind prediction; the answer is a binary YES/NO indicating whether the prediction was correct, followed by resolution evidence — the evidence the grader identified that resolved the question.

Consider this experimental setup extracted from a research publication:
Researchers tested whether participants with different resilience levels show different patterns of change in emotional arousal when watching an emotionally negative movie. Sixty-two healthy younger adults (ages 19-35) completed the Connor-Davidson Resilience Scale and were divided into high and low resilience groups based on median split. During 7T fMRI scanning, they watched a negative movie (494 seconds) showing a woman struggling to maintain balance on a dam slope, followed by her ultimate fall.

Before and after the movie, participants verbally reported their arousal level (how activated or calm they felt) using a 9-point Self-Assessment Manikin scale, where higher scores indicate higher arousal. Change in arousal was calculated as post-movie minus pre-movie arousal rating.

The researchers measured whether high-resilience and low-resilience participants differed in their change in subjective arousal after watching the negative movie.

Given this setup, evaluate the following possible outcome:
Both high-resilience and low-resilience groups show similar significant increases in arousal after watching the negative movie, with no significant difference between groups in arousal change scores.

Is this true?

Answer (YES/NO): YES